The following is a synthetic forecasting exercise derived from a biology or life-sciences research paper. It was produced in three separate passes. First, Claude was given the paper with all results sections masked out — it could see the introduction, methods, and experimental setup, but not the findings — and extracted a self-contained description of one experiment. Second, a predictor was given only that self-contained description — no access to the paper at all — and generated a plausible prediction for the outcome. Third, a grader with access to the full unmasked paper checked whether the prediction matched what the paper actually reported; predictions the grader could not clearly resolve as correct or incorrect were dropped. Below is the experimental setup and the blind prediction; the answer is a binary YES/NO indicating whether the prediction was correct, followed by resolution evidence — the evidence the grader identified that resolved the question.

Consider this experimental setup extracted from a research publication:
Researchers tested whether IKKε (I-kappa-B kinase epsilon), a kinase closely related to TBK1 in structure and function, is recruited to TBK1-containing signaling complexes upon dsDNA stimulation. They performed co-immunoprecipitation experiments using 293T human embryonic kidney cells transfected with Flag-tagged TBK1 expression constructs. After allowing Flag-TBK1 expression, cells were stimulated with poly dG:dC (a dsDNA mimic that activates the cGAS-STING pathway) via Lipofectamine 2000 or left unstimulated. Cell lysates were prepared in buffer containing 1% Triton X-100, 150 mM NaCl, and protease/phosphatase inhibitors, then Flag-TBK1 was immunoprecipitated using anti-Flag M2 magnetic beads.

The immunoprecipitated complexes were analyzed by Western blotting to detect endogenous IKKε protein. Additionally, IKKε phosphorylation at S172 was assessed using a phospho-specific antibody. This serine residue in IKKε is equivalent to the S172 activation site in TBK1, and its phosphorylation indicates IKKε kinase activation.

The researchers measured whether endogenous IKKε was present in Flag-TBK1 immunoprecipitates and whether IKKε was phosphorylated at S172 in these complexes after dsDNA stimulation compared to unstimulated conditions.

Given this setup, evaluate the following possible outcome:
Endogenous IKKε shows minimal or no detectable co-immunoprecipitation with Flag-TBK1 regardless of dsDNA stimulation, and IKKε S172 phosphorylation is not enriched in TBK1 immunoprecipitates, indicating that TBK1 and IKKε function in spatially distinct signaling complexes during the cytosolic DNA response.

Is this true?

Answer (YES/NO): NO